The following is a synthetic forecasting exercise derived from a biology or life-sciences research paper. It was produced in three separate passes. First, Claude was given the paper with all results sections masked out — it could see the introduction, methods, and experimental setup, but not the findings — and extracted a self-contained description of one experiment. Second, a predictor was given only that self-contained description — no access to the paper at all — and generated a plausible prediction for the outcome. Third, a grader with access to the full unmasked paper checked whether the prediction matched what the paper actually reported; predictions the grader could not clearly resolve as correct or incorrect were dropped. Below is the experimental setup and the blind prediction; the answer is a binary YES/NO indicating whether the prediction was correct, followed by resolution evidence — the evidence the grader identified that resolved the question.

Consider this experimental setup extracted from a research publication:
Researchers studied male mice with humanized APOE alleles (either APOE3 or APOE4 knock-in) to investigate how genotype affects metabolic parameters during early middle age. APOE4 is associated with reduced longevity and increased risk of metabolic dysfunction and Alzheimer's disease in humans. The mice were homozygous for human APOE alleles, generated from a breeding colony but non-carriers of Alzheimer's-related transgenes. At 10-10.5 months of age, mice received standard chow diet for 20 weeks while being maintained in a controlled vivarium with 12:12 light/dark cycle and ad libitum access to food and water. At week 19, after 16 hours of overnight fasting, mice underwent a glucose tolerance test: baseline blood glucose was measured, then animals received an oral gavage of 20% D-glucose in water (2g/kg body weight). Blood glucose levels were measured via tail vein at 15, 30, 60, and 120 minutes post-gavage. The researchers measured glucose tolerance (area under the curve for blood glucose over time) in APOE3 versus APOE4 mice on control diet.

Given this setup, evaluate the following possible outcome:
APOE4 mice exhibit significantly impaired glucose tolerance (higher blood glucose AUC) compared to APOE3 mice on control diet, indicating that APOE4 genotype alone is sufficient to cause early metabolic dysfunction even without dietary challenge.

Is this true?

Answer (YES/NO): YES